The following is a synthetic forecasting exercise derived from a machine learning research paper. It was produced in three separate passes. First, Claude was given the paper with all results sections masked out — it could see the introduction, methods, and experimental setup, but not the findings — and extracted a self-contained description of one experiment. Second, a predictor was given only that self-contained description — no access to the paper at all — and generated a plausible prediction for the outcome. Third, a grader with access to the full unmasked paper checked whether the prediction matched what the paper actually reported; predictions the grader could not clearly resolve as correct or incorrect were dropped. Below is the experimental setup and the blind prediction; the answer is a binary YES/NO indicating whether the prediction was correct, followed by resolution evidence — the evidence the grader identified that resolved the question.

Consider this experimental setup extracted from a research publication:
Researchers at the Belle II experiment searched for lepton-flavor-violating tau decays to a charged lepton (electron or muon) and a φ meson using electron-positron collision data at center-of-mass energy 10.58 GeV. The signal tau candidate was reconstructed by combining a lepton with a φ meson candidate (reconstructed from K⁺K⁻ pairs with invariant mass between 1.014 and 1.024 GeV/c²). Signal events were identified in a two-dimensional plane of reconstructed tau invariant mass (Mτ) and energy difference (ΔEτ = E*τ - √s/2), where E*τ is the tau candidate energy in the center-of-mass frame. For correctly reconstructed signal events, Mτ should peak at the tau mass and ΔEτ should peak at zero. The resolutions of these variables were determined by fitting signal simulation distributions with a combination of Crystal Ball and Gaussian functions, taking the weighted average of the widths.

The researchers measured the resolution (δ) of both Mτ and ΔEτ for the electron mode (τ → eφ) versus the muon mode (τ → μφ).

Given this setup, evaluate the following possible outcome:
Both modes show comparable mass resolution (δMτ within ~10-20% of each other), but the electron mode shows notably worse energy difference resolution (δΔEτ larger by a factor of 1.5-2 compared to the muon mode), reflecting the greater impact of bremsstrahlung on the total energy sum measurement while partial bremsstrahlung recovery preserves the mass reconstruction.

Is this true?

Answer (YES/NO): NO